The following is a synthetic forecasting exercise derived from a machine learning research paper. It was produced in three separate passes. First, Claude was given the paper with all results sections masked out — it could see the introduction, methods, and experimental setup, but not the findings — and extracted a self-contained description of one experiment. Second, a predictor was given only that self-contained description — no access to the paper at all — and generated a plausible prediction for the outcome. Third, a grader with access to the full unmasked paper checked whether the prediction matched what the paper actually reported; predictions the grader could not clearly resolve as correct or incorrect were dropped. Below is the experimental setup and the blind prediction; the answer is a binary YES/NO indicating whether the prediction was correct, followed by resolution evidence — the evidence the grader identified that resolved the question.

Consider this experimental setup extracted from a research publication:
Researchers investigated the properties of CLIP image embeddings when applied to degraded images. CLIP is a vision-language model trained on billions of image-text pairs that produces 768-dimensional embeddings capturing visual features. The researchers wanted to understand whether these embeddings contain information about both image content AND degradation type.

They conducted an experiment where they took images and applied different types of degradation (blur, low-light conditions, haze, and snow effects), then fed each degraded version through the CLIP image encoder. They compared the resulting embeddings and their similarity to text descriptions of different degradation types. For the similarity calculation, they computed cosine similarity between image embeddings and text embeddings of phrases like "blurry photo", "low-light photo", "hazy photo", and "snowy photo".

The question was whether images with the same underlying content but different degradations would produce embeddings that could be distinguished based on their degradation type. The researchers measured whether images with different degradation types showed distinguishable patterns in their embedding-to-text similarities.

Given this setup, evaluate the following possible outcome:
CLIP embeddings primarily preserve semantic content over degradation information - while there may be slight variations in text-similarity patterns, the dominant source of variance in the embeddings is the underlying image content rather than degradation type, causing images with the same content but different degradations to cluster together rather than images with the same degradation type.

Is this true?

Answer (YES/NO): NO